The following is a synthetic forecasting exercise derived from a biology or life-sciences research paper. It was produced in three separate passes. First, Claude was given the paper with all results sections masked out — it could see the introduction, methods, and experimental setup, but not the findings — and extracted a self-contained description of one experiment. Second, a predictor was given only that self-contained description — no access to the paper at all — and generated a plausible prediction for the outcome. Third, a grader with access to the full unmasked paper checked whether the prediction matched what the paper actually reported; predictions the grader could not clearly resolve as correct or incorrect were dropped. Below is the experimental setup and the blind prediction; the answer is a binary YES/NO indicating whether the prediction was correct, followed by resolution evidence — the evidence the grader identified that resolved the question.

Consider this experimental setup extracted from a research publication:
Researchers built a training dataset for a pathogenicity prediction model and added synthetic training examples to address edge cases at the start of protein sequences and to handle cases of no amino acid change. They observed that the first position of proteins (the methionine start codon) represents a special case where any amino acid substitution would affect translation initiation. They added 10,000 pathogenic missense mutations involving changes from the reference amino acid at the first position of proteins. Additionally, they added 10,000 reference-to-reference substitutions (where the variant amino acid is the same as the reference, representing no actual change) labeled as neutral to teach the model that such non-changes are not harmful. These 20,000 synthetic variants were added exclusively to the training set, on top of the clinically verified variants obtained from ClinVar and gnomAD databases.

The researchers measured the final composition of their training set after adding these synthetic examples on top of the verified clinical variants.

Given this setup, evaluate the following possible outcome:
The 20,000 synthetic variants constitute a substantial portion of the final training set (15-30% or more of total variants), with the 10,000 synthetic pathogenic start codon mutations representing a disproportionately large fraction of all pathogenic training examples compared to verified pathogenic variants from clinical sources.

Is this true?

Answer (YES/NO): YES